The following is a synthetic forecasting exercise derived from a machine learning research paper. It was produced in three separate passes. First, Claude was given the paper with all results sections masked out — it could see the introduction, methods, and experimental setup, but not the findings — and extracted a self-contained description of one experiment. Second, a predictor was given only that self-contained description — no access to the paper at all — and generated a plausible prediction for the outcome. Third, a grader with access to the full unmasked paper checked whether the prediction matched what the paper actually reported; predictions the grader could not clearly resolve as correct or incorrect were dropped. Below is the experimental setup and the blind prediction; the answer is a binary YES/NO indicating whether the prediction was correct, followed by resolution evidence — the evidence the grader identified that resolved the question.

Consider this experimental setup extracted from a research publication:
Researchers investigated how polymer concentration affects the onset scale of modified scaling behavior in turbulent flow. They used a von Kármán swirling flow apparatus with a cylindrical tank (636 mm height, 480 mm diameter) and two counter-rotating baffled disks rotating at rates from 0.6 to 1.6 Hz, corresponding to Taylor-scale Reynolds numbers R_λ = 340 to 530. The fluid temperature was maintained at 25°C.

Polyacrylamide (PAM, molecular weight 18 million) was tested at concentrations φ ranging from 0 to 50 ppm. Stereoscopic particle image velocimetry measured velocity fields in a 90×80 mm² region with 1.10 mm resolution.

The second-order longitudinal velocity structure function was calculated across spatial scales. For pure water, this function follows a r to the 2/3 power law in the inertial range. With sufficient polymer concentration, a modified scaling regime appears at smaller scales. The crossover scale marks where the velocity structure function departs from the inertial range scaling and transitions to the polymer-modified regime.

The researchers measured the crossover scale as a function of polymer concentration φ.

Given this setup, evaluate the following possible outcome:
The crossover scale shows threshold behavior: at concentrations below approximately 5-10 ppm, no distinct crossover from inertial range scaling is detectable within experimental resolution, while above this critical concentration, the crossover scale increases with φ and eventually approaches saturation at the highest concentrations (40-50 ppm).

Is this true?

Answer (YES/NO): NO